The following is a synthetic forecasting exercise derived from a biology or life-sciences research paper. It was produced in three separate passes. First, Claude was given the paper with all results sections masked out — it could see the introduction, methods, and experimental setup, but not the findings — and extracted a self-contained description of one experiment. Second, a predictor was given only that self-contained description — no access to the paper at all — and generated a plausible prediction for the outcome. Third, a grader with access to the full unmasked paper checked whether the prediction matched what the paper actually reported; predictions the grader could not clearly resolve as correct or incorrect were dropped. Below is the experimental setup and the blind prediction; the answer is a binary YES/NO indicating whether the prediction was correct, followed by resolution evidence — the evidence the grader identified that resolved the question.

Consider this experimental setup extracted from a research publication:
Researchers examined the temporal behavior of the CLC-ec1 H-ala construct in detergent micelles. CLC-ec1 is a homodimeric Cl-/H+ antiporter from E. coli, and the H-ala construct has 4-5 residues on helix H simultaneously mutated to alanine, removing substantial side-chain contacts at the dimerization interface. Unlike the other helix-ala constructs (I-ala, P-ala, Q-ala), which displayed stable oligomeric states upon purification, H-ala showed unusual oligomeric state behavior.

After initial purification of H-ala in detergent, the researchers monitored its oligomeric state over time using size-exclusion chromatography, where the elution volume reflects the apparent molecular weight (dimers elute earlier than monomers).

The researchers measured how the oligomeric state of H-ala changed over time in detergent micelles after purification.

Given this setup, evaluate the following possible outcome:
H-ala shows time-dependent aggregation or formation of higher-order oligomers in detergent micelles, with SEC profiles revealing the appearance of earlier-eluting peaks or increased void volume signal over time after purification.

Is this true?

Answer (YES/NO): NO